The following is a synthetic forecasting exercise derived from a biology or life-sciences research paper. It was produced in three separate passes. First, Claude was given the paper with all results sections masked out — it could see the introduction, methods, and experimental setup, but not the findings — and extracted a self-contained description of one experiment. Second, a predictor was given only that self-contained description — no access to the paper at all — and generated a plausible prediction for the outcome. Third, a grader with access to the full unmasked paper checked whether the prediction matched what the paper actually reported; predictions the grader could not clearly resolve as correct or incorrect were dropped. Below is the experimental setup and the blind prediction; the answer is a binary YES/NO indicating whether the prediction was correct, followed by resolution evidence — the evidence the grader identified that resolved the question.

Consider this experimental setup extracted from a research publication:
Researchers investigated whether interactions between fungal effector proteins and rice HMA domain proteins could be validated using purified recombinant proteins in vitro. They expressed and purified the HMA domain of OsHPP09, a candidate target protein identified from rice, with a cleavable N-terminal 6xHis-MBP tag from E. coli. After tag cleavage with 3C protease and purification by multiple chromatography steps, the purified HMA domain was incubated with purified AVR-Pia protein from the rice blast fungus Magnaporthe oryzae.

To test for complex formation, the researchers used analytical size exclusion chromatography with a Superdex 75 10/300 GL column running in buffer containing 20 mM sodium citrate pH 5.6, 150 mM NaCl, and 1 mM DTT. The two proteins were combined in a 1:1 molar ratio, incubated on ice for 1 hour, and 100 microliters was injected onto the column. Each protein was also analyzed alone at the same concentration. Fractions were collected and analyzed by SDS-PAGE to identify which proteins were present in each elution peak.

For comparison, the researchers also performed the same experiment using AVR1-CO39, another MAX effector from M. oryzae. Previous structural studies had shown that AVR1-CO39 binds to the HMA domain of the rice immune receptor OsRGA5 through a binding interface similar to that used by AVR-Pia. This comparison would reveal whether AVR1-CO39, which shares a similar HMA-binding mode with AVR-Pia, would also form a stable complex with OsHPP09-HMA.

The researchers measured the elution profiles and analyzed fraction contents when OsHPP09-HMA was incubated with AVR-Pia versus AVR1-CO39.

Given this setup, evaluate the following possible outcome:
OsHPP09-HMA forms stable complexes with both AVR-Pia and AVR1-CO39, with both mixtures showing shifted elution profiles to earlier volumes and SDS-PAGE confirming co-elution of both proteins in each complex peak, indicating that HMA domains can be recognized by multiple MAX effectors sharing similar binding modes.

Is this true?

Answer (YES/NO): NO